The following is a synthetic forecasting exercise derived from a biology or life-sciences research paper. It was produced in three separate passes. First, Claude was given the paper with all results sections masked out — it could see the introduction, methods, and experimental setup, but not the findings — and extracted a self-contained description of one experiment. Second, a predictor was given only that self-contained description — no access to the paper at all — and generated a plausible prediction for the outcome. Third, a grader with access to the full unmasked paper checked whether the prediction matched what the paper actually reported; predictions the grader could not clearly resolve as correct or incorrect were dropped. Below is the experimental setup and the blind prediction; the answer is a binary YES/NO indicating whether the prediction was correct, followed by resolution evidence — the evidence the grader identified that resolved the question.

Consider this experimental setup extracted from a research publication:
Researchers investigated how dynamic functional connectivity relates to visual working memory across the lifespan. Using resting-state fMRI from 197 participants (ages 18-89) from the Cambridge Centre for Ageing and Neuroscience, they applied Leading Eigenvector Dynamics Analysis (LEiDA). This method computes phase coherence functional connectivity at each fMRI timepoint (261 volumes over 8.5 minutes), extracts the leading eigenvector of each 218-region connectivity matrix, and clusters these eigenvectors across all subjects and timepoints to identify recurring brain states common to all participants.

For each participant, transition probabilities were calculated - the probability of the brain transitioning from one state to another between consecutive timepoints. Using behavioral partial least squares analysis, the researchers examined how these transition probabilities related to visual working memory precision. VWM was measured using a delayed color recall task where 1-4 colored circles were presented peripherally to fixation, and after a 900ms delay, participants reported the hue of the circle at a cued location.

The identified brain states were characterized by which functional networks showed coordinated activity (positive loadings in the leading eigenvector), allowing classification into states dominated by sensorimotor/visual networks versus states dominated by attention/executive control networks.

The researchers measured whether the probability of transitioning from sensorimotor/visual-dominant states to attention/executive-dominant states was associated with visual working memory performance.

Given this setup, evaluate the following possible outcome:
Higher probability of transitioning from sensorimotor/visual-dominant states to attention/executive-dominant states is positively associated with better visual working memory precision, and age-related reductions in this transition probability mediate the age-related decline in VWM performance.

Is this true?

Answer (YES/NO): NO